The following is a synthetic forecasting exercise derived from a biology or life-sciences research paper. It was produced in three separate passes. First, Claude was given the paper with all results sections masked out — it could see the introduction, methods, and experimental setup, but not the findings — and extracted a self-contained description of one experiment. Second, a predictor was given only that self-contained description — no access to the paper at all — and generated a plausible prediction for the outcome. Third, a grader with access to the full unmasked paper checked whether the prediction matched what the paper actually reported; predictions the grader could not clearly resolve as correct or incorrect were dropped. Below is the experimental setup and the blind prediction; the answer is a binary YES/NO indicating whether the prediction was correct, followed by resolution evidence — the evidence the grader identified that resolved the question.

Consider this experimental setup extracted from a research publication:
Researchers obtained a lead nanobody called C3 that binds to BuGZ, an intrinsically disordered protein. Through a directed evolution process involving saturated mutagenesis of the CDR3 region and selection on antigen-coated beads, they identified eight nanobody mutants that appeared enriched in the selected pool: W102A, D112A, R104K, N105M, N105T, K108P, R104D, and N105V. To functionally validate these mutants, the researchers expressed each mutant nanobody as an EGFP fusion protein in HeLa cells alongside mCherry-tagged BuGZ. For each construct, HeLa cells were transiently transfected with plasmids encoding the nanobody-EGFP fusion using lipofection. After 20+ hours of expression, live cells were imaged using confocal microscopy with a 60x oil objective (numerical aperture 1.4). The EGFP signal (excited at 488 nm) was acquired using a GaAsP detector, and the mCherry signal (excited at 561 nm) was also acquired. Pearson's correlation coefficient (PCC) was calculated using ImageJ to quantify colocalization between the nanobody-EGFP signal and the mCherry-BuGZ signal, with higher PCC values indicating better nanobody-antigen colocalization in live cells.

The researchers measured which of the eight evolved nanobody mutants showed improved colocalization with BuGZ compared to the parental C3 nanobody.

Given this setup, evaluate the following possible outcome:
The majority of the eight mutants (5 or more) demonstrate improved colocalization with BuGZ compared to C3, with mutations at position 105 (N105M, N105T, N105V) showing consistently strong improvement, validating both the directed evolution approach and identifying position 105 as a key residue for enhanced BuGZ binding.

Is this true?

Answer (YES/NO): NO